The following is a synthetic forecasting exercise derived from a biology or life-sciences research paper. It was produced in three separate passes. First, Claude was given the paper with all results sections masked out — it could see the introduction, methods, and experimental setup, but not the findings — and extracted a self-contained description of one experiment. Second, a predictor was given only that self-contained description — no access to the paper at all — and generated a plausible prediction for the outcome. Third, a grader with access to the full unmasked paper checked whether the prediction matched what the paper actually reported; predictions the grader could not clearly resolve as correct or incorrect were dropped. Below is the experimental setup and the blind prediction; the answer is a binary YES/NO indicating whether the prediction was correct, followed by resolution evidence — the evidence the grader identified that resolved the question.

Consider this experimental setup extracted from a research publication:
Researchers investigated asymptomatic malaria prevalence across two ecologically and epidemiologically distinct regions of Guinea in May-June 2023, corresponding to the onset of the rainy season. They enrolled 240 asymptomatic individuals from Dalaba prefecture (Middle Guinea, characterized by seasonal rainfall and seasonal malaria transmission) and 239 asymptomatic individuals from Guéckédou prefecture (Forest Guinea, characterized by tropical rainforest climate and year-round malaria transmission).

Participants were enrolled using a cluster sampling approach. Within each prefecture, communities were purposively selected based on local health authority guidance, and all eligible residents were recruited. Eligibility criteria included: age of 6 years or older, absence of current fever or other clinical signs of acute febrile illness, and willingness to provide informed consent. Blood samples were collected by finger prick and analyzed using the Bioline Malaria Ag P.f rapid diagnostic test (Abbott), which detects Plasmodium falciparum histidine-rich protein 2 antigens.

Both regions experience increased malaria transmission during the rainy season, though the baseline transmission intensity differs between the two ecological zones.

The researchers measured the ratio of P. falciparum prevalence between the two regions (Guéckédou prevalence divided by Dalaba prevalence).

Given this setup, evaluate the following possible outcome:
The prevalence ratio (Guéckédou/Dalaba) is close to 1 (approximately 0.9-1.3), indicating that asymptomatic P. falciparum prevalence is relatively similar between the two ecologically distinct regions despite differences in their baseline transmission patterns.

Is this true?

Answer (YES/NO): NO